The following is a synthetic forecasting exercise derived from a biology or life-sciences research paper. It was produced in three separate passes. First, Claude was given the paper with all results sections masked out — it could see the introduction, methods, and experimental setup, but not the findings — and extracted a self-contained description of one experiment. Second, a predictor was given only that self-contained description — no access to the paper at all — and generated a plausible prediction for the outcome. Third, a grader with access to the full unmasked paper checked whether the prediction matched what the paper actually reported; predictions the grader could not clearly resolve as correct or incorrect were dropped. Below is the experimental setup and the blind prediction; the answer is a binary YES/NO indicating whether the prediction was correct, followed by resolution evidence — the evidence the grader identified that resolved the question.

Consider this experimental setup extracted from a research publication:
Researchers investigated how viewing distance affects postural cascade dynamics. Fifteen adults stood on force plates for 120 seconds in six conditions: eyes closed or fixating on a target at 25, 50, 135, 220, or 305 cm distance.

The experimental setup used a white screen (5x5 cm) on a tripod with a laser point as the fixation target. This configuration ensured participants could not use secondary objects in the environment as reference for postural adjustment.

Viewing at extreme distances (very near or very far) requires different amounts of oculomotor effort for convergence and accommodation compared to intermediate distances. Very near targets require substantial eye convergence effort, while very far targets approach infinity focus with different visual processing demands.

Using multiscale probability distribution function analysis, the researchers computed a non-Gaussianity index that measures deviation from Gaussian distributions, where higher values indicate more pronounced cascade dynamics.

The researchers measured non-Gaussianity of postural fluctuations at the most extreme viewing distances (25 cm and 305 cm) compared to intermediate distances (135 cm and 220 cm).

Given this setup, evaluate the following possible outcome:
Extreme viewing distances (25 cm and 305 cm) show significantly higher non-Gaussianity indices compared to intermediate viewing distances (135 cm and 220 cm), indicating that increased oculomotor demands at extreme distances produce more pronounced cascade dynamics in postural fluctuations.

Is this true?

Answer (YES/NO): YES